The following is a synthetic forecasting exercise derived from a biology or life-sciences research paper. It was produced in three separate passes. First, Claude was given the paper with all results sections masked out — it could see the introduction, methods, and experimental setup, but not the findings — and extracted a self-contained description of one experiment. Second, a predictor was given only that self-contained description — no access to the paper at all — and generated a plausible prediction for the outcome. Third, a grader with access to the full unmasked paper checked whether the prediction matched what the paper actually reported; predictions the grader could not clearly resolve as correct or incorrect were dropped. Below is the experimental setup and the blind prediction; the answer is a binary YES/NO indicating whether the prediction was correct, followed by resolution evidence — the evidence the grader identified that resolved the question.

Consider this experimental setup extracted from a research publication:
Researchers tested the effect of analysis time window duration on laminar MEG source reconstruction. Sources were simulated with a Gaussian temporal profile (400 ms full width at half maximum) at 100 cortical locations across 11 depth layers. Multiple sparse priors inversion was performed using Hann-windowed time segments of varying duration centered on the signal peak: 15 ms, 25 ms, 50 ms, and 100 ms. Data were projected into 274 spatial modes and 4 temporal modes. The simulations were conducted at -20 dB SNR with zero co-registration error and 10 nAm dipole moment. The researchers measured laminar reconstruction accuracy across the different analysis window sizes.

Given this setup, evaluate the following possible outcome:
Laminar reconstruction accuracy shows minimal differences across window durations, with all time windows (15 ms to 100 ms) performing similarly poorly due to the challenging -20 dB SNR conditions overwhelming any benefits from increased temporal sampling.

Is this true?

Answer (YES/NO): NO